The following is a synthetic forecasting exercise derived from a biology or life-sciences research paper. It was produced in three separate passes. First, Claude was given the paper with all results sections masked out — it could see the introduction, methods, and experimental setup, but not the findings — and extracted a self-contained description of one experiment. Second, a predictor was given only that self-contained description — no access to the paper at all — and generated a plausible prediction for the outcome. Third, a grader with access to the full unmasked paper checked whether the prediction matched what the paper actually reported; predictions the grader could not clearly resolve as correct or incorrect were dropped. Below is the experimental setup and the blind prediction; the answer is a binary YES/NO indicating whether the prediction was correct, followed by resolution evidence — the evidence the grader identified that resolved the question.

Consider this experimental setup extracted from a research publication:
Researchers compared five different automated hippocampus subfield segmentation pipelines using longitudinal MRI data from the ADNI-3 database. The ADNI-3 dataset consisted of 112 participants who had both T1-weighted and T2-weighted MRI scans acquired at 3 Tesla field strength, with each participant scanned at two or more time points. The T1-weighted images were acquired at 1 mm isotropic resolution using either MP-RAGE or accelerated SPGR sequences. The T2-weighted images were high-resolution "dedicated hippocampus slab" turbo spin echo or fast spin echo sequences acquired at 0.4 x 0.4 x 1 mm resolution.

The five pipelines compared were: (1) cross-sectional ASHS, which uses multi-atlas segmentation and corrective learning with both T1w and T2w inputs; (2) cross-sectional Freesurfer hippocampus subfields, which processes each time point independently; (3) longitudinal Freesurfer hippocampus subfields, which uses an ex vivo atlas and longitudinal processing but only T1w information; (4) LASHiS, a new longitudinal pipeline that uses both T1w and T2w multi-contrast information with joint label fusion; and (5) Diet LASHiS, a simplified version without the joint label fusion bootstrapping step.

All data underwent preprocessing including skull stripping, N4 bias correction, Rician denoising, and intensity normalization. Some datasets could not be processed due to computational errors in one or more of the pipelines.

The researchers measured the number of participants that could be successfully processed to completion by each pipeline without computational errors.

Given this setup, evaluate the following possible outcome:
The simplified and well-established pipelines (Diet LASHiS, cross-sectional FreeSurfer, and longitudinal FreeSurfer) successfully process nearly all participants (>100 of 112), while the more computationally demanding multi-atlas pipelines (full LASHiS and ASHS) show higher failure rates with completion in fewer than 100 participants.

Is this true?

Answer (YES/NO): NO